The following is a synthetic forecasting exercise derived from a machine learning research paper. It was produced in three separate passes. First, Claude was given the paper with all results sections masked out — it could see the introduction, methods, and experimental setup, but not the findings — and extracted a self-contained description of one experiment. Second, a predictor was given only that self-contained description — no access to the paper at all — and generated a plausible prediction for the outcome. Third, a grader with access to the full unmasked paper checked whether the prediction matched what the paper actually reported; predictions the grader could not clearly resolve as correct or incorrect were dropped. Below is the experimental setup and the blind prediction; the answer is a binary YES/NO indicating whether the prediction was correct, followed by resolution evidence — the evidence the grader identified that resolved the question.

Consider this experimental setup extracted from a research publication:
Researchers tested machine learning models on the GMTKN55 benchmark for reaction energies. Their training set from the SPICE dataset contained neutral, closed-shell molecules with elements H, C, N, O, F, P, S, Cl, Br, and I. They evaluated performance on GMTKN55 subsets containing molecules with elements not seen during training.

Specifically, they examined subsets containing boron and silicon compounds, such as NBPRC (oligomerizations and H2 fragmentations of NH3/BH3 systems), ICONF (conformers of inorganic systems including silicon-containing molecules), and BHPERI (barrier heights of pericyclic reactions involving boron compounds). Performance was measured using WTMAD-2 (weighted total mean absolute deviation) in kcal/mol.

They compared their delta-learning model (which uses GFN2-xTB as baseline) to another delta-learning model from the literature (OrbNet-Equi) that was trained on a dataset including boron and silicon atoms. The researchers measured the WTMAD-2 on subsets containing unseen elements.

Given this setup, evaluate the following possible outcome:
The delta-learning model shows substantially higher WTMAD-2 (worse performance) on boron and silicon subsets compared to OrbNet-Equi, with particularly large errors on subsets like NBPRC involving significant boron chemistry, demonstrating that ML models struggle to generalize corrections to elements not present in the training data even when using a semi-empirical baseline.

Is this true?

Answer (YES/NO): NO